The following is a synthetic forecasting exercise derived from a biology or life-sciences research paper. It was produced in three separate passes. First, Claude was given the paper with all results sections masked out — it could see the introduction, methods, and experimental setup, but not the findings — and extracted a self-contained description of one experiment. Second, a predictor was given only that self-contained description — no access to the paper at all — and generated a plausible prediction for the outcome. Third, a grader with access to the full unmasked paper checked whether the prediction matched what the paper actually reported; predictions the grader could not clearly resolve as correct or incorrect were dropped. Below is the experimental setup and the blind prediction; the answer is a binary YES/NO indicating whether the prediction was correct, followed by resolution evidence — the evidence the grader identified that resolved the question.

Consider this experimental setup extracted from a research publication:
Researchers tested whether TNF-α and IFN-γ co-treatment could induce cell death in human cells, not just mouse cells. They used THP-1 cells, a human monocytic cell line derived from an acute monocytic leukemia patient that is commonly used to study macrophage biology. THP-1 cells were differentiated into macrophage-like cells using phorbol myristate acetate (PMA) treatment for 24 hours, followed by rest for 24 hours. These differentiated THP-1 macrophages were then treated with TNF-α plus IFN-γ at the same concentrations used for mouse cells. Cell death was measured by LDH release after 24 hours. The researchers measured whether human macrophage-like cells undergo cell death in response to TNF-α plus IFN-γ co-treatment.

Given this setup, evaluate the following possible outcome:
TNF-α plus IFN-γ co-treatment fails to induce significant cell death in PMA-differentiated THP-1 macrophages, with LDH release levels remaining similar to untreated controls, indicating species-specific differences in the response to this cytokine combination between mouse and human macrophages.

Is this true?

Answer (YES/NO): NO